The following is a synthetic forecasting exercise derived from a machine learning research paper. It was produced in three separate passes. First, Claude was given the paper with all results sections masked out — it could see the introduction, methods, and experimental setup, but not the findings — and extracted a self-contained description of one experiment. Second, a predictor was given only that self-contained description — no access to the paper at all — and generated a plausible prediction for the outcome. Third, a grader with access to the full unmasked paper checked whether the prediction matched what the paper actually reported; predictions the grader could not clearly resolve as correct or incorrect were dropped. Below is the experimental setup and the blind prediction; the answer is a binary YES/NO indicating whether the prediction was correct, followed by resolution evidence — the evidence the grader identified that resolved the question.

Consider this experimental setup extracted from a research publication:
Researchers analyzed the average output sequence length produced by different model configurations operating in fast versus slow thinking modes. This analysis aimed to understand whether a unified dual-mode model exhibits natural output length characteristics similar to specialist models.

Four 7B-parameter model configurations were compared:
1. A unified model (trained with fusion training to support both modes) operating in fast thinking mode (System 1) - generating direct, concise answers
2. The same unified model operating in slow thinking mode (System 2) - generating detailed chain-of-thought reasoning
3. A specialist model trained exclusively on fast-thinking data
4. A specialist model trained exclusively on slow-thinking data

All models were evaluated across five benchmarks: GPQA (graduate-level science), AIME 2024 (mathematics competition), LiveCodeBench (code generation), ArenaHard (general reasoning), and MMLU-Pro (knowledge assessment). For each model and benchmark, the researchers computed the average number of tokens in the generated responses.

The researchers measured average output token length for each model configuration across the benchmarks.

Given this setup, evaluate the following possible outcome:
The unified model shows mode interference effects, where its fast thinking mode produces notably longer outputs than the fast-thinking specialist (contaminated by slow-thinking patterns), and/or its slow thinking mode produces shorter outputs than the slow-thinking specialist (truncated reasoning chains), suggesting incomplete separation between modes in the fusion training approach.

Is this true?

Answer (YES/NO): NO